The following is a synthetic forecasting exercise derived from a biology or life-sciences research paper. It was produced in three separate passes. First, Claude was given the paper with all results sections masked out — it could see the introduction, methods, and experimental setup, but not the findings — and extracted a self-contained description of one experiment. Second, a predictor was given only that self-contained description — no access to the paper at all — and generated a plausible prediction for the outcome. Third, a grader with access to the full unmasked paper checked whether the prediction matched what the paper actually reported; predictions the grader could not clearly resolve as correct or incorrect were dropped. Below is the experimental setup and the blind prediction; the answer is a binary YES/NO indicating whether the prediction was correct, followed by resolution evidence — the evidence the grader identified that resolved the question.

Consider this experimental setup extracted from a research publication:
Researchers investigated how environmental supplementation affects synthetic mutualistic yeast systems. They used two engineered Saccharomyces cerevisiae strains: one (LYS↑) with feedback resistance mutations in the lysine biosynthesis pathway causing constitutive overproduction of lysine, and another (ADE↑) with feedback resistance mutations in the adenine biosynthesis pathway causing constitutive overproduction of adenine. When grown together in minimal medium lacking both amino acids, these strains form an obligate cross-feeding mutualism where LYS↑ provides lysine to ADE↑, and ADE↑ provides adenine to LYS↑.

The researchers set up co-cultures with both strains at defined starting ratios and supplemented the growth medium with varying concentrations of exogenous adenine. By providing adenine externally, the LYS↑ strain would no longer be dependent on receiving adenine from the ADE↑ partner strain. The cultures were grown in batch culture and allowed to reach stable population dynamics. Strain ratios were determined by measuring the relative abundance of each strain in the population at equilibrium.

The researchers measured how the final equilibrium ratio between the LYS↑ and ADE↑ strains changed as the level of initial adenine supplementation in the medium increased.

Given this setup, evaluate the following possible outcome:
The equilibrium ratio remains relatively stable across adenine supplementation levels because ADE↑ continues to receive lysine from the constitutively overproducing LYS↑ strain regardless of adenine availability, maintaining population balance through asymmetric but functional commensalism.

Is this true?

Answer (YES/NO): NO